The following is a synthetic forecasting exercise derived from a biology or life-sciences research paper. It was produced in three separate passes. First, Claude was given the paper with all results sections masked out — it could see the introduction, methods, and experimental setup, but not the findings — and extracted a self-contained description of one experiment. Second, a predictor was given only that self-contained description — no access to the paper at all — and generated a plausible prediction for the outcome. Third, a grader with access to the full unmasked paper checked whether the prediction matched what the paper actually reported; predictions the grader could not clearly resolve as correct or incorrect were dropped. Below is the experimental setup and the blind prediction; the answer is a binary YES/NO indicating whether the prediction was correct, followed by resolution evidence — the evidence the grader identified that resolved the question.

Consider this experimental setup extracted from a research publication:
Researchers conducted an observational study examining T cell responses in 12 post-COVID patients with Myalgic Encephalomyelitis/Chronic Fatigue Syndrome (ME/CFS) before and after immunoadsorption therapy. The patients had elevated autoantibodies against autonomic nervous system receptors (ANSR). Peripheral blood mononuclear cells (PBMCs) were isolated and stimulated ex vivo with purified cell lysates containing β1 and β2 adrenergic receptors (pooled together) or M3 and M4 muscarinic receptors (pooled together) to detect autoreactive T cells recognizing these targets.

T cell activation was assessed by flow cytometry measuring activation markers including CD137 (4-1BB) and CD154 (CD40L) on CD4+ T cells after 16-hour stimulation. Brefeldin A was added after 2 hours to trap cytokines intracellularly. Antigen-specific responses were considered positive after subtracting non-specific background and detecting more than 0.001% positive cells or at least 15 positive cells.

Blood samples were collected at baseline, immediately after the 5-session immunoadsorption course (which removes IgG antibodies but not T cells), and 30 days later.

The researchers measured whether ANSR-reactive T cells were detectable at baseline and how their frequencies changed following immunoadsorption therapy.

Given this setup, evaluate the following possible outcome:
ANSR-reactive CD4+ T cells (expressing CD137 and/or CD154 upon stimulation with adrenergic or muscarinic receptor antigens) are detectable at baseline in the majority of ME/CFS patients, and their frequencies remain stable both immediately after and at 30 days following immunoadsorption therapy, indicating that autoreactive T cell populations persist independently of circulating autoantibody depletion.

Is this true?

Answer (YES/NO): NO